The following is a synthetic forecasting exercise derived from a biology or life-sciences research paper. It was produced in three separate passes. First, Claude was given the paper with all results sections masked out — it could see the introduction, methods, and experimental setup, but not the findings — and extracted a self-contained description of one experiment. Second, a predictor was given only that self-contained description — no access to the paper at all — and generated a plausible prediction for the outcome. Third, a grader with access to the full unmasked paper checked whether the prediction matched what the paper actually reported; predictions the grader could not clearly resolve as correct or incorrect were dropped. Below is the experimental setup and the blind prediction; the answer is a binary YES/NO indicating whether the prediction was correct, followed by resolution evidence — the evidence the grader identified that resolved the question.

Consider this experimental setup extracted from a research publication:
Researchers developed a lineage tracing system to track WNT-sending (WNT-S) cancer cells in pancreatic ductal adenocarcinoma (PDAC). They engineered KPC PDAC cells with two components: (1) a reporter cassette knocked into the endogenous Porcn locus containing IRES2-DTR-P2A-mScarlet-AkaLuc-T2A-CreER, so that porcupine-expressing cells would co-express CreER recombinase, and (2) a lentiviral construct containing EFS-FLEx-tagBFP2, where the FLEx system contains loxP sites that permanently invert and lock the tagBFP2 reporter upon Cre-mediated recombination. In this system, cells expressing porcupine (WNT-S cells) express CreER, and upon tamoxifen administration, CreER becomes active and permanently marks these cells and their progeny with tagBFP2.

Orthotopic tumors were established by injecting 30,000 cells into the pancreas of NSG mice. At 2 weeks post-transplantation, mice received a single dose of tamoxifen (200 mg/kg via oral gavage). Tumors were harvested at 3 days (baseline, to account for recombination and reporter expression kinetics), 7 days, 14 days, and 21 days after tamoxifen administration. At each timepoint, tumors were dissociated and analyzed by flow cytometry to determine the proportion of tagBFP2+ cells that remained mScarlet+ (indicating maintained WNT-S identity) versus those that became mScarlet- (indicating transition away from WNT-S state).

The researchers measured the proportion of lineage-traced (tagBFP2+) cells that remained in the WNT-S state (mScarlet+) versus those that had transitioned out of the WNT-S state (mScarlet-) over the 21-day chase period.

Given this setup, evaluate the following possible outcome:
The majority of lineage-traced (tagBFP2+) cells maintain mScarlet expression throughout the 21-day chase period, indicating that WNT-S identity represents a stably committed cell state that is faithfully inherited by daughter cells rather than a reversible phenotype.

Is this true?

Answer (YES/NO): YES